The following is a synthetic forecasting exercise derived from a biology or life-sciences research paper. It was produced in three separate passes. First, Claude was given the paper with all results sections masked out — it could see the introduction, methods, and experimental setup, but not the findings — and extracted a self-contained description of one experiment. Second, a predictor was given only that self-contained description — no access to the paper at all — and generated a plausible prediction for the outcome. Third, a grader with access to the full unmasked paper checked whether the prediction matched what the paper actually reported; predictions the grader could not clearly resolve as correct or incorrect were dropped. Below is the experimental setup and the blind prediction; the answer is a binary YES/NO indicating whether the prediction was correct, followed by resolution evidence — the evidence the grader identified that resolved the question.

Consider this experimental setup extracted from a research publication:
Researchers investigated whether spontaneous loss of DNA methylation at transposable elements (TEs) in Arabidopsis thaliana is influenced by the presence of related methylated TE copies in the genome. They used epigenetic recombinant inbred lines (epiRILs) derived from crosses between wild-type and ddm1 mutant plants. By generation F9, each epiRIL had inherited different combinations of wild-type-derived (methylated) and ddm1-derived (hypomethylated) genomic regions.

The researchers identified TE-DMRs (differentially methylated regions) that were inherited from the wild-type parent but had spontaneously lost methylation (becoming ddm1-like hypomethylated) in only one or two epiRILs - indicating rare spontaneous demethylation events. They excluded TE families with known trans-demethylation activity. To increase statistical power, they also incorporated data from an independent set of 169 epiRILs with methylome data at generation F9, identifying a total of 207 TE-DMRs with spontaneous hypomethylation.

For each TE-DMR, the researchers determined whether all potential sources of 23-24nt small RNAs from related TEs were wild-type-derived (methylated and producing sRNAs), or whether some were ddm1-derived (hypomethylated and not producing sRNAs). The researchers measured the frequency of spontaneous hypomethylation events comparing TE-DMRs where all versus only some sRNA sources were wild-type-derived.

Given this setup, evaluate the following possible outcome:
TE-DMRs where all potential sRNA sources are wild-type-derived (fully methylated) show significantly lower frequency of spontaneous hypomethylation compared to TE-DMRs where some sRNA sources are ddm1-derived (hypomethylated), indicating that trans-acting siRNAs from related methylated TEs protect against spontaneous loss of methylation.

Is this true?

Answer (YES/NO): YES